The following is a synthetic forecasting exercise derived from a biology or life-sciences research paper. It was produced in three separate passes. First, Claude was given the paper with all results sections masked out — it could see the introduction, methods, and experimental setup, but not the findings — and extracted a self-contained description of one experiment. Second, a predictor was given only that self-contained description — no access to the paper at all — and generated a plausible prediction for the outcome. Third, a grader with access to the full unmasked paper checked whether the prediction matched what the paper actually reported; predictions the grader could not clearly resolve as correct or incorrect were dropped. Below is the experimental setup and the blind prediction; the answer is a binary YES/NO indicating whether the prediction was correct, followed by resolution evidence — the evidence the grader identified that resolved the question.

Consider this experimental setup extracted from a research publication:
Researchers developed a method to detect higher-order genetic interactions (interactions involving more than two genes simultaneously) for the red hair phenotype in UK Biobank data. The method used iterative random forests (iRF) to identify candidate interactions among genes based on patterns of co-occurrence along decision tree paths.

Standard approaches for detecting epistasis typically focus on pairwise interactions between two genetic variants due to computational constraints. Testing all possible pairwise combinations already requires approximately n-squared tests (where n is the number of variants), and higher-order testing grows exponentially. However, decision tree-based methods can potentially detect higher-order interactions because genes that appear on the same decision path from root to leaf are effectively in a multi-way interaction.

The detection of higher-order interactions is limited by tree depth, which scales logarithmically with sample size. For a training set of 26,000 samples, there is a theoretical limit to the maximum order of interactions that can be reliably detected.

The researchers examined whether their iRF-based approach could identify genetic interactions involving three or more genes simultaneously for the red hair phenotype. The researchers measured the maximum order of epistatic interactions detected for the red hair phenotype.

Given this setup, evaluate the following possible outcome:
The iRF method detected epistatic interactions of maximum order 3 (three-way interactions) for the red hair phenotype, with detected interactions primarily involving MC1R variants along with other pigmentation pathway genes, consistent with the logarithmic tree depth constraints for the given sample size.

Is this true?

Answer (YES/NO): NO